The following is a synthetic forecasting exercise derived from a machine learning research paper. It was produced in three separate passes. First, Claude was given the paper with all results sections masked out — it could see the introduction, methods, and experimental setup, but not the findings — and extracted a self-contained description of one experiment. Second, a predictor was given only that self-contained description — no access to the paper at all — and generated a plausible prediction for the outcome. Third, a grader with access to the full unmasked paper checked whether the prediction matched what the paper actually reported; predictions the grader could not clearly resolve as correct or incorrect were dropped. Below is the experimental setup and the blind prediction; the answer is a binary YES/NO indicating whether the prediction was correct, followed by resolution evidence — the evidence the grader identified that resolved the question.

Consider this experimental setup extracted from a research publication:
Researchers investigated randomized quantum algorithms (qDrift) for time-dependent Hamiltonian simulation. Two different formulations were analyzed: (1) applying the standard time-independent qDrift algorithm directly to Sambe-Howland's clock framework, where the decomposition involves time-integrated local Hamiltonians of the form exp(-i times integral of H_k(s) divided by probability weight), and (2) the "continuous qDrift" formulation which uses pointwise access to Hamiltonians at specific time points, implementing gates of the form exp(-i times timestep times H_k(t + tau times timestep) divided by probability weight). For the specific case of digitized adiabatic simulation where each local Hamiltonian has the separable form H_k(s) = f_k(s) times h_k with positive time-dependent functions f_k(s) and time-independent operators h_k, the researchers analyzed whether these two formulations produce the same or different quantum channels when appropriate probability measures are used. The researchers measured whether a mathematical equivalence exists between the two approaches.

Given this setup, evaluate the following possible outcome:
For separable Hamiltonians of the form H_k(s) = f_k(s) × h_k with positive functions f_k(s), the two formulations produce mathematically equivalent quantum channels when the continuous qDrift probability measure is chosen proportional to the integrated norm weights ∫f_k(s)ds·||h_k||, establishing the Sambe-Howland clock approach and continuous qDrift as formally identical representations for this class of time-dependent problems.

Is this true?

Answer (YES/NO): NO